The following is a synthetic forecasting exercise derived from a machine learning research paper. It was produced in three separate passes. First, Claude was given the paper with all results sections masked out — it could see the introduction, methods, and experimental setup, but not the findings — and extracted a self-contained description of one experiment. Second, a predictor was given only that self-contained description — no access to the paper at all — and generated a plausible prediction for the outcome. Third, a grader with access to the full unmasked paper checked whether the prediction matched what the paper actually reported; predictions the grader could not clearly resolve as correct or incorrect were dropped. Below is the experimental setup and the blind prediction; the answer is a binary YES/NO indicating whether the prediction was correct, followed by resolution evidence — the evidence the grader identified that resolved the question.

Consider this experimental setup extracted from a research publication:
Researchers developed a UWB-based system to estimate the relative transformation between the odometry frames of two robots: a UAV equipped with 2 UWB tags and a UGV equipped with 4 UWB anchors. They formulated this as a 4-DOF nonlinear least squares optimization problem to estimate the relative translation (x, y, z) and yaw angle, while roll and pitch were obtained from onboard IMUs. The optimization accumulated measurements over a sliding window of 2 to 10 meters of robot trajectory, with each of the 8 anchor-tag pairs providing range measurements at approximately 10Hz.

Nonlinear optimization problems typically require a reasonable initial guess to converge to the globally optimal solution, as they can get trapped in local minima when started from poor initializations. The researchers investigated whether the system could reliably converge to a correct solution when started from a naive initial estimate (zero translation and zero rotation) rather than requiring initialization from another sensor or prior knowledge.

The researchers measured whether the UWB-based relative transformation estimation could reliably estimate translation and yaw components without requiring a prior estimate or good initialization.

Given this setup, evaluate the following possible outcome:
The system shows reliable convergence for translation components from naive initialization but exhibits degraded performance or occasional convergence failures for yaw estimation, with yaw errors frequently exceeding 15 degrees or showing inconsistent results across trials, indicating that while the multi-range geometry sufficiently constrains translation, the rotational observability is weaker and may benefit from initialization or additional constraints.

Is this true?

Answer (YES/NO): NO